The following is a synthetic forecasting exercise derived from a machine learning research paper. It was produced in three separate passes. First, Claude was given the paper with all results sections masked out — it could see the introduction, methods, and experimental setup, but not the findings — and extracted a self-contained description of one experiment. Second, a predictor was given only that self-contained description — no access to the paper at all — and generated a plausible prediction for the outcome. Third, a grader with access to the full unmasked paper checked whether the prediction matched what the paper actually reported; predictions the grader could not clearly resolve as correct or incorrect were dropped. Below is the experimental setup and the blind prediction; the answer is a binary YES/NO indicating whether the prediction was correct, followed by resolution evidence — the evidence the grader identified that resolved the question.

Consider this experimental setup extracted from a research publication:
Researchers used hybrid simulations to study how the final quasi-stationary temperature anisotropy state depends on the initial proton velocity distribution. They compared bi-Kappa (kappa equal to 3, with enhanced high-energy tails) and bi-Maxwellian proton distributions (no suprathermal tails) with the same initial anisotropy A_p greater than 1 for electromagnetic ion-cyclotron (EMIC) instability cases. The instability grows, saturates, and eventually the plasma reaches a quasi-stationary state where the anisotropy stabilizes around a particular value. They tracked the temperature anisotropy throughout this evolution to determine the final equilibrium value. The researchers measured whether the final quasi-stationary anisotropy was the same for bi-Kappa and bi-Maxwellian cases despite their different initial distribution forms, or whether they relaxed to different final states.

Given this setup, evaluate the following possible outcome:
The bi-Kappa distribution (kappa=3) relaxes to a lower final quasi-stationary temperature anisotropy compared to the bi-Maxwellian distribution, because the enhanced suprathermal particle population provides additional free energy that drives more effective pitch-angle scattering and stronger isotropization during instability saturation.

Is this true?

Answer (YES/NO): YES